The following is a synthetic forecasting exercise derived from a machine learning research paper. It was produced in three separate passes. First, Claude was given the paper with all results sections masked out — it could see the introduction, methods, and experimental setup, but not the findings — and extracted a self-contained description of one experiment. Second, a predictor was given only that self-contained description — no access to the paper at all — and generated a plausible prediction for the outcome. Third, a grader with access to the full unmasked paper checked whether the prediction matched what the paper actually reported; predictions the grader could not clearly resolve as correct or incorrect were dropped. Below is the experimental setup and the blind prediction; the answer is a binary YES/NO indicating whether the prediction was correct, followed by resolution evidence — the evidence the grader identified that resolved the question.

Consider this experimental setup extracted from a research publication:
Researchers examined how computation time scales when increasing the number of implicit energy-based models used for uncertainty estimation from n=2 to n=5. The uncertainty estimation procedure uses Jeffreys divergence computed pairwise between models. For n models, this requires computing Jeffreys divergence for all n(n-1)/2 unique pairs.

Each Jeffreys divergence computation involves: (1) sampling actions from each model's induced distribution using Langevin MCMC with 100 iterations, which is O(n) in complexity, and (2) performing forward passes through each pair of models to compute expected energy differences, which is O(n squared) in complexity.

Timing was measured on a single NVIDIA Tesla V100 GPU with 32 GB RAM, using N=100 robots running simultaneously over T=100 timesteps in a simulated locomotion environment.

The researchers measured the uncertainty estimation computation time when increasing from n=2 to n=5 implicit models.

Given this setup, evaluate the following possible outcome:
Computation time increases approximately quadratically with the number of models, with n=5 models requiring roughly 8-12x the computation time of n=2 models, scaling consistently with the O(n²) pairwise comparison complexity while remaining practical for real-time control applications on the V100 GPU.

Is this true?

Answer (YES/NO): NO